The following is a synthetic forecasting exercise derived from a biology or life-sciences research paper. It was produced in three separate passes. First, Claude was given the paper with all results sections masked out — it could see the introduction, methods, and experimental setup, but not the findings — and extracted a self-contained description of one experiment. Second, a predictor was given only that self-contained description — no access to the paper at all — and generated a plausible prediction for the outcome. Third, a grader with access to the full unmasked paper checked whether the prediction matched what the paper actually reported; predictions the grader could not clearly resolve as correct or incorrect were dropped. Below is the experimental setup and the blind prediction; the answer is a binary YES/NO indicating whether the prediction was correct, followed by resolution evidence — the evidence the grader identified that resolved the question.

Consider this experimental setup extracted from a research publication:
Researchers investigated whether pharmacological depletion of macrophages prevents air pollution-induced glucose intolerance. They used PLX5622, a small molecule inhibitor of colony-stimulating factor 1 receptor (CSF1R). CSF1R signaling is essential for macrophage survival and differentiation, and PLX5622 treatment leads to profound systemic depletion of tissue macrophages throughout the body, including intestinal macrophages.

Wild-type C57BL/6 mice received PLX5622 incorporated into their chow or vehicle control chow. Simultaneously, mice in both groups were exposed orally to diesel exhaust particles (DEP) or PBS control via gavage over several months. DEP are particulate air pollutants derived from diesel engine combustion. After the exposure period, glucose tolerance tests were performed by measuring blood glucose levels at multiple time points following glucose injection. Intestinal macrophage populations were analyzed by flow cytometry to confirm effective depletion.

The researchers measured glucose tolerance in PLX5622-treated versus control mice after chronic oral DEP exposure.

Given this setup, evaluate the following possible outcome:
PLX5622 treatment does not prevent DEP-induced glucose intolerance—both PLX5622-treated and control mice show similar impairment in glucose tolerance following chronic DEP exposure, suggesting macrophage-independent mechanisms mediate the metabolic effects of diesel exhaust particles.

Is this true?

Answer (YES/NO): NO